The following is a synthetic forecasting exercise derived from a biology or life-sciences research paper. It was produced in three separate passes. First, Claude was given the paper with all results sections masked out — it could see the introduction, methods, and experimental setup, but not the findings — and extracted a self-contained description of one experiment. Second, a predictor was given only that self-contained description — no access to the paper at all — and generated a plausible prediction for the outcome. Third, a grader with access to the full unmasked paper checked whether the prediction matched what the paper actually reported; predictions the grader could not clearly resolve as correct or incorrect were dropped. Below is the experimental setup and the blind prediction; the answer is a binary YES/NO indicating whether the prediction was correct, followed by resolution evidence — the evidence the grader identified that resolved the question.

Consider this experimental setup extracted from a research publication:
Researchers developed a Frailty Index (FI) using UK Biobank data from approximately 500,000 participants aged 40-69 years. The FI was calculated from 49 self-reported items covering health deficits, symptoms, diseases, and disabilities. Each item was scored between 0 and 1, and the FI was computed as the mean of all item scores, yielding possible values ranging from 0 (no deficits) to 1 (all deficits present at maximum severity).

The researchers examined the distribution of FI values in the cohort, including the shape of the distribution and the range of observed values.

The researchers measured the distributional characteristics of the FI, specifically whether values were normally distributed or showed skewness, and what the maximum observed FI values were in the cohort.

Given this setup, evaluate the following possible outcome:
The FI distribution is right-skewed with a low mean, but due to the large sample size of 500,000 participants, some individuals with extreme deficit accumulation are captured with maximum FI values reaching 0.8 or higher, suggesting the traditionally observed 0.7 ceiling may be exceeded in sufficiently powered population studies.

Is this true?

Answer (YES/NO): NO